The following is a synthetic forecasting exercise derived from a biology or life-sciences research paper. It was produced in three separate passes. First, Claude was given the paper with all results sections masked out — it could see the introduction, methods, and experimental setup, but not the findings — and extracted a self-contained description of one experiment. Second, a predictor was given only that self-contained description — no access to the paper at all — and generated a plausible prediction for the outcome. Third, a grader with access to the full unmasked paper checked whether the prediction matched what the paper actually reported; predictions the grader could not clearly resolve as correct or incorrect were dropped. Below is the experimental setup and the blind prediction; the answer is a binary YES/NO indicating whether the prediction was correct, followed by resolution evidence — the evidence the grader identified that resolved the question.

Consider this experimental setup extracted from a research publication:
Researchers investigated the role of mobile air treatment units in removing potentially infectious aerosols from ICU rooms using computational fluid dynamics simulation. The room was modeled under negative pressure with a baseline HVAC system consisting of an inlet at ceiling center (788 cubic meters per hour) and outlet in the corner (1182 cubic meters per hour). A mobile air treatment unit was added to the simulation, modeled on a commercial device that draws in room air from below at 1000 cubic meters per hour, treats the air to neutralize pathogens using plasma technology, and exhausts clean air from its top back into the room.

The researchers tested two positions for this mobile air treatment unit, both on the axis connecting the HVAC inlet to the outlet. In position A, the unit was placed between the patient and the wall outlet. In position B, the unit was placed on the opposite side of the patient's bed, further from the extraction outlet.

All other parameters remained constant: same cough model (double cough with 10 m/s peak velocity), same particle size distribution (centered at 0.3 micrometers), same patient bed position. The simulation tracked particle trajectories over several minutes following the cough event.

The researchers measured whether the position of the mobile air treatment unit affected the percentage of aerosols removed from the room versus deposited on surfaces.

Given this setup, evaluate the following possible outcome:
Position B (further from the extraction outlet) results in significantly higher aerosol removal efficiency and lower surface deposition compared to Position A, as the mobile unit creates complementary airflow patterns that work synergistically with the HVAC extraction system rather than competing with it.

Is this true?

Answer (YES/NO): YES